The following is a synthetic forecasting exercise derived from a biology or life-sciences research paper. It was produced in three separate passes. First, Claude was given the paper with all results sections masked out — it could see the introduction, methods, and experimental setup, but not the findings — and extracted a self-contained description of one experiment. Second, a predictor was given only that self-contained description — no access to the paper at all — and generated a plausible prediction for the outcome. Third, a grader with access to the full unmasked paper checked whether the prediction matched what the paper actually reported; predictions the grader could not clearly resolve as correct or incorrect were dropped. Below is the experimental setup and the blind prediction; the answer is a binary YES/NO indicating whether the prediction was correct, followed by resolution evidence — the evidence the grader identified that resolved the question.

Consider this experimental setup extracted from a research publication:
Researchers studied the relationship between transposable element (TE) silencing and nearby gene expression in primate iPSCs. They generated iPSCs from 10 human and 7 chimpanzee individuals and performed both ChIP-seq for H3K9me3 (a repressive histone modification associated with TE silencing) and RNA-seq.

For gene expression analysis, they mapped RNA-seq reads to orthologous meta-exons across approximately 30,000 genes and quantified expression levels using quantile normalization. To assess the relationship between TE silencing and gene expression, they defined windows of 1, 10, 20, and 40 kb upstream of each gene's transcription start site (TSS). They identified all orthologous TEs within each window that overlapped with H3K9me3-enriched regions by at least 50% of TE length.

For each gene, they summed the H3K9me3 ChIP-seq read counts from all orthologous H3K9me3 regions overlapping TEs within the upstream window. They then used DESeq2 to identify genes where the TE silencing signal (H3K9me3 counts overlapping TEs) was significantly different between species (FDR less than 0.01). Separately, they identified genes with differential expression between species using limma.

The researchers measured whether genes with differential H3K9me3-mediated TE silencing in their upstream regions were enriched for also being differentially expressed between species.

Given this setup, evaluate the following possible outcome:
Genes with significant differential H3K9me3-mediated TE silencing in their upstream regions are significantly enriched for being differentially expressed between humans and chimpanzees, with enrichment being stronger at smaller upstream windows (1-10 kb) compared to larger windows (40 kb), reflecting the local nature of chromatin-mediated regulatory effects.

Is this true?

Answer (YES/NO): NO